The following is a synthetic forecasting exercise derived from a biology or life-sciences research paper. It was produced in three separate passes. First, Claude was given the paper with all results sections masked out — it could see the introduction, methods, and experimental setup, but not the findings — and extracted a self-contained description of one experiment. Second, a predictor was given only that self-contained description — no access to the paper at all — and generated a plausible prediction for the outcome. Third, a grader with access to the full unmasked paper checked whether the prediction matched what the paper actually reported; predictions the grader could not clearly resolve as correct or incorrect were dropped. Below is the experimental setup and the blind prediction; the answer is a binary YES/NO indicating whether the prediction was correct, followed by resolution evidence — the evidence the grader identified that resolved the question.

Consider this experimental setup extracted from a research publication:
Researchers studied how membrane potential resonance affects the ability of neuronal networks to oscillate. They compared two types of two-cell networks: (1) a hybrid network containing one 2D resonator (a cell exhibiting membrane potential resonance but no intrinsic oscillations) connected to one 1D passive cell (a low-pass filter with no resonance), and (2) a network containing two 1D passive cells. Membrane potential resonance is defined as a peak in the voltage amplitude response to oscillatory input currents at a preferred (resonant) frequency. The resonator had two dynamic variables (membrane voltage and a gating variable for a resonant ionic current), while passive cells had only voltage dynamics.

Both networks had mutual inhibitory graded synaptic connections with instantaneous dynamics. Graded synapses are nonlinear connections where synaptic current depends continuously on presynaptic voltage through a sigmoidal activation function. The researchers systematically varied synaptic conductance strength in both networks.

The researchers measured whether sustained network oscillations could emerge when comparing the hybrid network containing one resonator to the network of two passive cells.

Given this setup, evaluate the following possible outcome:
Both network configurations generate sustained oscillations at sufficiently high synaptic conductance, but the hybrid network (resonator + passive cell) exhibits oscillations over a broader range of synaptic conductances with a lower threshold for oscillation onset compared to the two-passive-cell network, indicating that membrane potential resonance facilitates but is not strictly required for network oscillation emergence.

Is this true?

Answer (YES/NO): NO